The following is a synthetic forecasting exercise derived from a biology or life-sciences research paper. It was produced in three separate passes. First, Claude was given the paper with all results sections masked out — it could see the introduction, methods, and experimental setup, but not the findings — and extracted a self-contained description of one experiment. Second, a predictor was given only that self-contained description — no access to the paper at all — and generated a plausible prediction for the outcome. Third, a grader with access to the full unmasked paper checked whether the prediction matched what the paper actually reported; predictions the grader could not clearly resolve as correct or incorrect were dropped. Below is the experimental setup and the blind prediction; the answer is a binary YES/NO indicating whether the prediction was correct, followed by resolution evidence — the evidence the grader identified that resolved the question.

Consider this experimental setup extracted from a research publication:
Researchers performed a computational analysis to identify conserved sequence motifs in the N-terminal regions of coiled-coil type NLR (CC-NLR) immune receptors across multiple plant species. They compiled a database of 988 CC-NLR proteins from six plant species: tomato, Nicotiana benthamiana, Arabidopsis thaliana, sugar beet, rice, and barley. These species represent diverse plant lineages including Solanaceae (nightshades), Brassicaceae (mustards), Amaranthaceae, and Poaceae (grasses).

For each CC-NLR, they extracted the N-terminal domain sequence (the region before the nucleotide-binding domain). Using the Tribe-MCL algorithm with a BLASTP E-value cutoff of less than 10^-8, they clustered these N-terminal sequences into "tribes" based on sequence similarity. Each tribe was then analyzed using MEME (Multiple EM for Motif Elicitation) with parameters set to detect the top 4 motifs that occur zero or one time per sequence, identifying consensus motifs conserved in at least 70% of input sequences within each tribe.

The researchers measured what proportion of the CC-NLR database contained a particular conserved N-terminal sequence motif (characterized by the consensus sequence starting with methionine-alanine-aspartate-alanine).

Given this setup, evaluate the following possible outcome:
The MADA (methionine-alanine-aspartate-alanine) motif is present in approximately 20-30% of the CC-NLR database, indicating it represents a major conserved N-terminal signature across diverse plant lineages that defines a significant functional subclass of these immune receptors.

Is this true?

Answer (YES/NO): YES